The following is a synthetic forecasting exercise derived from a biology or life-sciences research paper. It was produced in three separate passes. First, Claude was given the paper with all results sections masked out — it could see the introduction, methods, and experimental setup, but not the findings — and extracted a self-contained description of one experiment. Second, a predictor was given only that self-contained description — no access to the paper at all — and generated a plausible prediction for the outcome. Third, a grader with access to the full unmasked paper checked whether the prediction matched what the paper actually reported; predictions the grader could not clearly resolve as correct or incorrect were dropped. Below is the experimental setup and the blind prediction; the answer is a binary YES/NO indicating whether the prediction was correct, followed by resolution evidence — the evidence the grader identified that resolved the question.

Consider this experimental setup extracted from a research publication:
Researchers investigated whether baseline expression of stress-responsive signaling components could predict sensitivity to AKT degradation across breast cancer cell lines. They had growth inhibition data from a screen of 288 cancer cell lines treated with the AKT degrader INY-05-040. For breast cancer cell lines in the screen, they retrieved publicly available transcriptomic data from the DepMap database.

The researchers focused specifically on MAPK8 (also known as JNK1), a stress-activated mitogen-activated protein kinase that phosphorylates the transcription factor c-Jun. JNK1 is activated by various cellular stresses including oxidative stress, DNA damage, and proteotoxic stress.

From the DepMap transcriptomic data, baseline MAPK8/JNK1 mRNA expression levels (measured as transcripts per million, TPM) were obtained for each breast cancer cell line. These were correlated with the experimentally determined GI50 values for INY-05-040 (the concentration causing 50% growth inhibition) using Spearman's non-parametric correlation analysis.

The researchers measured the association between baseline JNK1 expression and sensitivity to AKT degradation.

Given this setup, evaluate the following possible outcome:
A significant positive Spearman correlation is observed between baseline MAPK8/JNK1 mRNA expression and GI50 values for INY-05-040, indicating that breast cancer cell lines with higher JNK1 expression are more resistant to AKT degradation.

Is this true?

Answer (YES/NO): YES